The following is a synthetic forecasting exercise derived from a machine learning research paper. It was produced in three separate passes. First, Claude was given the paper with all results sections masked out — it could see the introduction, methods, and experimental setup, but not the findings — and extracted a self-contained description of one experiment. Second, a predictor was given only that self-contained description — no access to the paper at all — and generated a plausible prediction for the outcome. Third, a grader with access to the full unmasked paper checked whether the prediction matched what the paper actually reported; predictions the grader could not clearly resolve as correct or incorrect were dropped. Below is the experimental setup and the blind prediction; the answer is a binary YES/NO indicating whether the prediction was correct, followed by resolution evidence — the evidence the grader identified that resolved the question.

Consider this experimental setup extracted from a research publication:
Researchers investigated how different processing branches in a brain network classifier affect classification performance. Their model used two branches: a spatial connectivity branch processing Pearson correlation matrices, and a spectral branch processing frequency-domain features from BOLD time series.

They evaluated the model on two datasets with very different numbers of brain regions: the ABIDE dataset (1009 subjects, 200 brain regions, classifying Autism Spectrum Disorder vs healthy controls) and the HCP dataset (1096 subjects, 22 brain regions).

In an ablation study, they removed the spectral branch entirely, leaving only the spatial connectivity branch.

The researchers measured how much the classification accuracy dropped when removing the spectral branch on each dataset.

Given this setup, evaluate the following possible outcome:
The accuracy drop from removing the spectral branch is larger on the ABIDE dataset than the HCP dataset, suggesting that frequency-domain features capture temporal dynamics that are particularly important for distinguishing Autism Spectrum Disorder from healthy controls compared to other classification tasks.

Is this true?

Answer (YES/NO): YES